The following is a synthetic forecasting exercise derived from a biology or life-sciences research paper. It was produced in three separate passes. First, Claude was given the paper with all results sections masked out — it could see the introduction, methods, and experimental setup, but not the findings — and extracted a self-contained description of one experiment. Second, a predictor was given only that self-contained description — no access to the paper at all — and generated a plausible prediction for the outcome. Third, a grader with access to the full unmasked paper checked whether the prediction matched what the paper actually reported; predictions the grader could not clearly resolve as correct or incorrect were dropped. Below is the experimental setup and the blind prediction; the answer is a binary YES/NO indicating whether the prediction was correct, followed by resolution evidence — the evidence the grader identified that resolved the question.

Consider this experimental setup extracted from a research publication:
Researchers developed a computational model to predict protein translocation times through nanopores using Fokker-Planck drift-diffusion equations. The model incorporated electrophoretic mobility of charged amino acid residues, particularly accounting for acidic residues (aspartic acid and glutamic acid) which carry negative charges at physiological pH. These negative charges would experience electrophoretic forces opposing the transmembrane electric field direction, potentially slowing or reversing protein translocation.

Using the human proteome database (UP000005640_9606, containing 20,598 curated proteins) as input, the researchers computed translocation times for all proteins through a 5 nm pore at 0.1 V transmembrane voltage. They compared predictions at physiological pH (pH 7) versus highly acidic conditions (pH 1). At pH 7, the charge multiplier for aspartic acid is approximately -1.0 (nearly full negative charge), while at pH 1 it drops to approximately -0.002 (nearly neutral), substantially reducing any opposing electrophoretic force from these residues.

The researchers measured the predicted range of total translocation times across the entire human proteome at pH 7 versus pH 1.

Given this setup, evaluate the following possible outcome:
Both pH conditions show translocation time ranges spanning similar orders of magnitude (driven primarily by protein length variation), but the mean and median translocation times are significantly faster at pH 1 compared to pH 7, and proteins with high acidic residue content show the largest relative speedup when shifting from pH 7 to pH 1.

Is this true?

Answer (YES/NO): NO